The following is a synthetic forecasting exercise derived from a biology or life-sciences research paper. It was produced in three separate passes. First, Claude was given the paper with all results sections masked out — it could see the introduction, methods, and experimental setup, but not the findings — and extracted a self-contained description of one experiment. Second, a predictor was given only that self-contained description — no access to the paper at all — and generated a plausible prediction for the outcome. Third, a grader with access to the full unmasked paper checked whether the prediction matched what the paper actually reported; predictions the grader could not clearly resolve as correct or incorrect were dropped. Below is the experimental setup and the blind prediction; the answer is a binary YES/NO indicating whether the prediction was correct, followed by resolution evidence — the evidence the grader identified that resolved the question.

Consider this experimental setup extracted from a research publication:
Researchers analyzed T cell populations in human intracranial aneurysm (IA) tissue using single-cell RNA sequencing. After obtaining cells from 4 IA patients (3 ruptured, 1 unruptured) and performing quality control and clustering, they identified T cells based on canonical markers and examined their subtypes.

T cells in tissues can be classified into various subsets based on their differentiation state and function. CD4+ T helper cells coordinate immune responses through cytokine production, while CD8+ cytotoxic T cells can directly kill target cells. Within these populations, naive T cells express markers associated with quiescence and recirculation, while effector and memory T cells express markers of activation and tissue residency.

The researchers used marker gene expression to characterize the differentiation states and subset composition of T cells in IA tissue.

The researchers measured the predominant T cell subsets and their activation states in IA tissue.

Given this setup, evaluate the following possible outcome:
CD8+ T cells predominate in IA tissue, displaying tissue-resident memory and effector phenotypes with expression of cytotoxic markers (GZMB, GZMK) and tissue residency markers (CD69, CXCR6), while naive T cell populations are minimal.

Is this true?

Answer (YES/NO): NO